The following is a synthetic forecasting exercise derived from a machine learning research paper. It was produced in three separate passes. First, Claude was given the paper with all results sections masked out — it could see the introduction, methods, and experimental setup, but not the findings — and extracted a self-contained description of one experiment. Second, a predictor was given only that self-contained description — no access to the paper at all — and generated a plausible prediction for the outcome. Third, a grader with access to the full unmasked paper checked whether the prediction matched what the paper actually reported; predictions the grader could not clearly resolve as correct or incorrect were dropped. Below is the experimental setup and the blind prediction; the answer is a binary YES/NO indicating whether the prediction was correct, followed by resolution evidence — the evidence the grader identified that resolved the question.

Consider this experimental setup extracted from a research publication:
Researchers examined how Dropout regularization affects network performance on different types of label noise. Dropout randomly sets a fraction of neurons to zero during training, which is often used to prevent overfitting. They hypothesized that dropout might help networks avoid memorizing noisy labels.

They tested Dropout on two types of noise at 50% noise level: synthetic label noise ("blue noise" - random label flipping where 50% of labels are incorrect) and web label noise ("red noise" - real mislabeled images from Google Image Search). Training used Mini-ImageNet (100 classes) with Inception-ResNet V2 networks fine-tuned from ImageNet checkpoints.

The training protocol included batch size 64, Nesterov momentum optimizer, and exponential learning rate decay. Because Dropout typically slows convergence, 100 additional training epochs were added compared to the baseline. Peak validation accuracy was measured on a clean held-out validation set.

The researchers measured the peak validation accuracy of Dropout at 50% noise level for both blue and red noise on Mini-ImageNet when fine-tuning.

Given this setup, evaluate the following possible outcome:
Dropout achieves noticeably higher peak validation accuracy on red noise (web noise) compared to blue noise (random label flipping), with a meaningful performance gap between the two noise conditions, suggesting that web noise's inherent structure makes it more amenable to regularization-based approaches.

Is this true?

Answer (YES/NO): NO